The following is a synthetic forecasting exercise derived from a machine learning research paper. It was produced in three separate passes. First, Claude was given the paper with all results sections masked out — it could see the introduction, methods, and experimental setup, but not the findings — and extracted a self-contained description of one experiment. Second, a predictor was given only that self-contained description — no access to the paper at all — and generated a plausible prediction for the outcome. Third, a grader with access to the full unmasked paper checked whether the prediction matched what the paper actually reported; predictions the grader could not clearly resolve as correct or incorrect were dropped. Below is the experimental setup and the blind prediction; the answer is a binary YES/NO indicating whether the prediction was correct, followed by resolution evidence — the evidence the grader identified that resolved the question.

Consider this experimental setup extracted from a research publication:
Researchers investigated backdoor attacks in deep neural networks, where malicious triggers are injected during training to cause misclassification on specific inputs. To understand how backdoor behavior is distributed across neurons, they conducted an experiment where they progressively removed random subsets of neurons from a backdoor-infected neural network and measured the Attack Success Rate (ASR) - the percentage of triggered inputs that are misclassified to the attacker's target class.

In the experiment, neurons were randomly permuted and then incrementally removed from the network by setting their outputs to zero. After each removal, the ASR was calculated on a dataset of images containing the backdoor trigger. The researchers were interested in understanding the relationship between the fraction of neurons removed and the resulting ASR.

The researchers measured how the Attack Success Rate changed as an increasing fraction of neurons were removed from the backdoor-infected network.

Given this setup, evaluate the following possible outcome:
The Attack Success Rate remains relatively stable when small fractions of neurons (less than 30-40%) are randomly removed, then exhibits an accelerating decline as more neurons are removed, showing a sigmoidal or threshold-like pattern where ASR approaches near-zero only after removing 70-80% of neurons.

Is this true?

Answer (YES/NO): NO